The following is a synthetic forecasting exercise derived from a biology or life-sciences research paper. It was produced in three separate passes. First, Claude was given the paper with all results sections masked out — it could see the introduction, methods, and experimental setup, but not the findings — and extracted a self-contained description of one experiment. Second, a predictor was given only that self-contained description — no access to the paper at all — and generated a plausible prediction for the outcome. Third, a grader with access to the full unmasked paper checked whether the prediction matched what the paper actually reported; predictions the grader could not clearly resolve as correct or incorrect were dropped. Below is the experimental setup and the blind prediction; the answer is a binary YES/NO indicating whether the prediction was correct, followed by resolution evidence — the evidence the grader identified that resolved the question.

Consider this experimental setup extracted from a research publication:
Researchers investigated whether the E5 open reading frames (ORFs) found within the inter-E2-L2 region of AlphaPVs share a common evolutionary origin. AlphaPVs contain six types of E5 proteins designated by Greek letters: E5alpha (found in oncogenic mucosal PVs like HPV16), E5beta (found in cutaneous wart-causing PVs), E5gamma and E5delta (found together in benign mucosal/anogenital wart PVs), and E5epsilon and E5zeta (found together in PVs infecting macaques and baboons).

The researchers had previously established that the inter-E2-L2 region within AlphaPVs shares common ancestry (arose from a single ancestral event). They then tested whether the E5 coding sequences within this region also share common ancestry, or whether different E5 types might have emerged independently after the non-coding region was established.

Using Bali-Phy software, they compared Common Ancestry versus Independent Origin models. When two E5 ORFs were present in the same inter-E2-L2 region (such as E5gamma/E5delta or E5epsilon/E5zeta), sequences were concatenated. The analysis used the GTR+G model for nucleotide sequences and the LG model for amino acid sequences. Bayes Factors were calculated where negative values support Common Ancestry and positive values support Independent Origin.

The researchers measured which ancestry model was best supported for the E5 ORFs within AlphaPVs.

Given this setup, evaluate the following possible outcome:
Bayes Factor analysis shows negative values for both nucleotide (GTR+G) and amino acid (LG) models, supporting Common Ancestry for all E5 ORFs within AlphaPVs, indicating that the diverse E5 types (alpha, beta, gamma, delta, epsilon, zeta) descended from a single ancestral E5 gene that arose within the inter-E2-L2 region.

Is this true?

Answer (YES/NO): NO